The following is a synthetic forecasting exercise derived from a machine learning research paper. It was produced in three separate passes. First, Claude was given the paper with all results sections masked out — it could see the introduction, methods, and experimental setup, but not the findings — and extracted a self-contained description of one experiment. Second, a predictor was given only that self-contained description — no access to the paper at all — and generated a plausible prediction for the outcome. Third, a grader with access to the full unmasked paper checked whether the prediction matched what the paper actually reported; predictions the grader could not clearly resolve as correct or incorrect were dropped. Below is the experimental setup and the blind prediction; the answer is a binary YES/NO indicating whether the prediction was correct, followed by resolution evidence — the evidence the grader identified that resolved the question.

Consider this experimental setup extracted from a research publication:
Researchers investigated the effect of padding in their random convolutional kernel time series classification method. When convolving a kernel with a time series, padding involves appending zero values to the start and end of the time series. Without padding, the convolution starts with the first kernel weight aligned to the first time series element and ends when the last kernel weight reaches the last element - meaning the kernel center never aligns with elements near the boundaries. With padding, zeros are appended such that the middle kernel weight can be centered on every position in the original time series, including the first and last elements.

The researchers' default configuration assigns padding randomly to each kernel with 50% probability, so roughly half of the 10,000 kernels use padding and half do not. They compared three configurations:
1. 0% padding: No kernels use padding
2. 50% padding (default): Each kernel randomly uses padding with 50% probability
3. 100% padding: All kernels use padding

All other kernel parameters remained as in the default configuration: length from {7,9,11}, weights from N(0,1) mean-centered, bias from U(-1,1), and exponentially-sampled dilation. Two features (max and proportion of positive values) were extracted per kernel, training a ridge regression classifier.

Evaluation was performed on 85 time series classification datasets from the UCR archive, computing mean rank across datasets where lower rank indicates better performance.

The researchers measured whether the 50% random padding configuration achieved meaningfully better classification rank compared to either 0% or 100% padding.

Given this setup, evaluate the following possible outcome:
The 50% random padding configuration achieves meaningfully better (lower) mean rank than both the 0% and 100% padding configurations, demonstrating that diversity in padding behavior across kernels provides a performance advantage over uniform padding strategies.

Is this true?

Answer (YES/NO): NO